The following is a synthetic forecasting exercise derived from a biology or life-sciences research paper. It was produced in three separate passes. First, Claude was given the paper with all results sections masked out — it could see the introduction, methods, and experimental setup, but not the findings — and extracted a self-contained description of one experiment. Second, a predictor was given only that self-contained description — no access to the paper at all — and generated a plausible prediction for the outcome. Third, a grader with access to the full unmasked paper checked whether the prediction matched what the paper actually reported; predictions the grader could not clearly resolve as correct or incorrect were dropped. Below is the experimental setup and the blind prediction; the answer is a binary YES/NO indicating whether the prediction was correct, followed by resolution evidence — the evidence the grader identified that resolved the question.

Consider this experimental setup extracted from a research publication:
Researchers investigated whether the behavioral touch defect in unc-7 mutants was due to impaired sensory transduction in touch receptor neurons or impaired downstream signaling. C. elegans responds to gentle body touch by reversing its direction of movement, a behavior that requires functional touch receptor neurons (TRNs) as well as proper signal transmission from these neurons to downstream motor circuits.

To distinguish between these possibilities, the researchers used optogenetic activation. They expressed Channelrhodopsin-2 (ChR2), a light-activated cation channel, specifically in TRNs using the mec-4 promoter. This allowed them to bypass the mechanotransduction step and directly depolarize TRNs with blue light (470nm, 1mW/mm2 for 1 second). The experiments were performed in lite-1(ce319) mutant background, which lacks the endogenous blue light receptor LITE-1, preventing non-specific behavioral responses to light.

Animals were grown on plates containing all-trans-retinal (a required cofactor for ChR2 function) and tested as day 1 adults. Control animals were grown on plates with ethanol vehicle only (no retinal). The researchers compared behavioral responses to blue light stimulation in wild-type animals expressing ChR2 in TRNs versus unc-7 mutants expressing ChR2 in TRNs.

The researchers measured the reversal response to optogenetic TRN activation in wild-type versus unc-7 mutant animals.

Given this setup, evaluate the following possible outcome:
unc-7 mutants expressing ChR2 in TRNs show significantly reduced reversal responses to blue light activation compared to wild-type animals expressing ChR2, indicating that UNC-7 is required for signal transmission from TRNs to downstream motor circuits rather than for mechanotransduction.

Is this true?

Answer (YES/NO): NO